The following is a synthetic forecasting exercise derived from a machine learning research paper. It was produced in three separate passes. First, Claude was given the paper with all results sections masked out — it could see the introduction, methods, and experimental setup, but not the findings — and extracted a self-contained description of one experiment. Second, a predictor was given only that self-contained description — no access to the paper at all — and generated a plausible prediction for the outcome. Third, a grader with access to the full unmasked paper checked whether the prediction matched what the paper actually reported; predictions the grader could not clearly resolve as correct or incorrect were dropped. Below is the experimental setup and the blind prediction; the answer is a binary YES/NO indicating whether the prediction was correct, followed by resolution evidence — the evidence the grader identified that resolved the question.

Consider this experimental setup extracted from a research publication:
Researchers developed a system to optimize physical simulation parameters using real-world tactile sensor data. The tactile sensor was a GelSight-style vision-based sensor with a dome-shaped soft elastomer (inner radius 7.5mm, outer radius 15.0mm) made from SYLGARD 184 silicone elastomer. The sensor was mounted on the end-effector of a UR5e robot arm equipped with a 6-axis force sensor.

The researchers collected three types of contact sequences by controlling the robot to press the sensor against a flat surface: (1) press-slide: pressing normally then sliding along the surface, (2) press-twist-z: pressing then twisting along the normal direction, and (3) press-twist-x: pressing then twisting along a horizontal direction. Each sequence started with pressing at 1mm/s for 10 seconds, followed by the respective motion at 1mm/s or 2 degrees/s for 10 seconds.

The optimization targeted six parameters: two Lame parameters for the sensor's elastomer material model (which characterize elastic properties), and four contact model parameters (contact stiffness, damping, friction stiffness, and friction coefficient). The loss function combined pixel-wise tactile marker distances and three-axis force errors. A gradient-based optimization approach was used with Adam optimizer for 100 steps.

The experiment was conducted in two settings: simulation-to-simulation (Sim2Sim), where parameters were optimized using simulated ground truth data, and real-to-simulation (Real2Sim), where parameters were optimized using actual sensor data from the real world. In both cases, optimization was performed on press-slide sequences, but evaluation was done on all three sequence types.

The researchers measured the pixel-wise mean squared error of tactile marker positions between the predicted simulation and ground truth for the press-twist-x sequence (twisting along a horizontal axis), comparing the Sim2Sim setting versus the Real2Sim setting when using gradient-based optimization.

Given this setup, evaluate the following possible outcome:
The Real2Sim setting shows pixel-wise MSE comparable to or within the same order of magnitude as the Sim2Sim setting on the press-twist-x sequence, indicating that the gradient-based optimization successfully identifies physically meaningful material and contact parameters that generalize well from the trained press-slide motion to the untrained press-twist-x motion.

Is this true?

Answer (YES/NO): NO